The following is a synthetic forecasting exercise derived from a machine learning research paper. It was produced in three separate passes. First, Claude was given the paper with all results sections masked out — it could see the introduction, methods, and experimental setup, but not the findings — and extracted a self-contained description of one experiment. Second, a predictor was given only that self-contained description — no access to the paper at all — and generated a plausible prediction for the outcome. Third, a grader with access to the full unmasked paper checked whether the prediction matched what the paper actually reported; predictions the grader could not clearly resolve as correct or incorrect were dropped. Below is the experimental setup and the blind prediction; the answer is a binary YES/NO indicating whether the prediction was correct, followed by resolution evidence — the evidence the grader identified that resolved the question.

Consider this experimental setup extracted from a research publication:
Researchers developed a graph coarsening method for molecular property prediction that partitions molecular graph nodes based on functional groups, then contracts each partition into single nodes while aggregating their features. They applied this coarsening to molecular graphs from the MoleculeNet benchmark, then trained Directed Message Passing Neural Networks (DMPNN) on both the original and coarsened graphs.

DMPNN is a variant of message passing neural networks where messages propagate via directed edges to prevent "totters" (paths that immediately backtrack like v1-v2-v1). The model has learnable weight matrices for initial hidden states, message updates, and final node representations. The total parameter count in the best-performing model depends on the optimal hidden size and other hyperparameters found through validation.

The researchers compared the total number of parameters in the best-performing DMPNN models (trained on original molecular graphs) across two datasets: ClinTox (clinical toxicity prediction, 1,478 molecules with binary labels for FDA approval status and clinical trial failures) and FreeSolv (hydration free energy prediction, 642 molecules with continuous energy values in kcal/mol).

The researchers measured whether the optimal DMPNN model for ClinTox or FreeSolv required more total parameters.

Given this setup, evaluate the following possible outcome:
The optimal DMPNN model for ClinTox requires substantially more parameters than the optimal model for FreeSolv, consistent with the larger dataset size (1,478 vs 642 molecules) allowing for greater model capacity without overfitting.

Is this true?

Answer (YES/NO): NO